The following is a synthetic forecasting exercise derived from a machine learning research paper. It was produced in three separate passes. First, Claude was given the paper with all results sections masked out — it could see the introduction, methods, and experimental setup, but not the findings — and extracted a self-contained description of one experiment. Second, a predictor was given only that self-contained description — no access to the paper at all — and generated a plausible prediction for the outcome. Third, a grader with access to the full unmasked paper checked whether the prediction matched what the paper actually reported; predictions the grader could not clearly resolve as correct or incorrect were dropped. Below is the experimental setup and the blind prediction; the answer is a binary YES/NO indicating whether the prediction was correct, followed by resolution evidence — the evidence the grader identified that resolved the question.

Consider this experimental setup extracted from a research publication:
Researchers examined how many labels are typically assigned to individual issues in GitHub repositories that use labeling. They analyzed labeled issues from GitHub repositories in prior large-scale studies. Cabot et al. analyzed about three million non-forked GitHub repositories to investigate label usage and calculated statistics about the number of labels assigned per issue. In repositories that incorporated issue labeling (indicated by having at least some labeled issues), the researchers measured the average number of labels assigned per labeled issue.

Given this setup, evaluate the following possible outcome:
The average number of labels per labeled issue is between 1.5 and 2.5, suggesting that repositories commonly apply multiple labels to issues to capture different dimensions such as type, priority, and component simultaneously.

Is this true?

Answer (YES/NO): NO